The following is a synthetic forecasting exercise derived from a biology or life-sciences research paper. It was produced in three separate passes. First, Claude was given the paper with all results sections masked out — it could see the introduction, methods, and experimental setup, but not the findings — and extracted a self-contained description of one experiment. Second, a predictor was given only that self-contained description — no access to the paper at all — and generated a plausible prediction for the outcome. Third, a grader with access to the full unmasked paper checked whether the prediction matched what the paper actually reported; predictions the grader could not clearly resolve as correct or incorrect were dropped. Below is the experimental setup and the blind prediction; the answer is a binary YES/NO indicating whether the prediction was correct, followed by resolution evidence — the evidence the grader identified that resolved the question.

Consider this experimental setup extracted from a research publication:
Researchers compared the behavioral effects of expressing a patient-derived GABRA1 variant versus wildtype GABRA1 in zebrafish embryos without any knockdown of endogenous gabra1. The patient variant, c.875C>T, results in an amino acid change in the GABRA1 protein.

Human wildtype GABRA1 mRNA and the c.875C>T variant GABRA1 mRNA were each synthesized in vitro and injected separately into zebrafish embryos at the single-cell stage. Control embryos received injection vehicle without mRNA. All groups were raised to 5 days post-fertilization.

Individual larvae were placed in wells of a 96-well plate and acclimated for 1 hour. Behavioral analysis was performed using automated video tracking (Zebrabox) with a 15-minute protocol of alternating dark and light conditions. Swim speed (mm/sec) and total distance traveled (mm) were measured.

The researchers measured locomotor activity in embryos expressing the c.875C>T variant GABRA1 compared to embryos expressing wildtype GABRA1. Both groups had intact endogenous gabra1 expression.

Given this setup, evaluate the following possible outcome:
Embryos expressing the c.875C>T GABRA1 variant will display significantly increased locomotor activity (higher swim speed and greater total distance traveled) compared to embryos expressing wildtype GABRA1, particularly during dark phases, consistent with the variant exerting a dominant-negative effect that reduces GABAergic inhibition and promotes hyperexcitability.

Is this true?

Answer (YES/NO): NO